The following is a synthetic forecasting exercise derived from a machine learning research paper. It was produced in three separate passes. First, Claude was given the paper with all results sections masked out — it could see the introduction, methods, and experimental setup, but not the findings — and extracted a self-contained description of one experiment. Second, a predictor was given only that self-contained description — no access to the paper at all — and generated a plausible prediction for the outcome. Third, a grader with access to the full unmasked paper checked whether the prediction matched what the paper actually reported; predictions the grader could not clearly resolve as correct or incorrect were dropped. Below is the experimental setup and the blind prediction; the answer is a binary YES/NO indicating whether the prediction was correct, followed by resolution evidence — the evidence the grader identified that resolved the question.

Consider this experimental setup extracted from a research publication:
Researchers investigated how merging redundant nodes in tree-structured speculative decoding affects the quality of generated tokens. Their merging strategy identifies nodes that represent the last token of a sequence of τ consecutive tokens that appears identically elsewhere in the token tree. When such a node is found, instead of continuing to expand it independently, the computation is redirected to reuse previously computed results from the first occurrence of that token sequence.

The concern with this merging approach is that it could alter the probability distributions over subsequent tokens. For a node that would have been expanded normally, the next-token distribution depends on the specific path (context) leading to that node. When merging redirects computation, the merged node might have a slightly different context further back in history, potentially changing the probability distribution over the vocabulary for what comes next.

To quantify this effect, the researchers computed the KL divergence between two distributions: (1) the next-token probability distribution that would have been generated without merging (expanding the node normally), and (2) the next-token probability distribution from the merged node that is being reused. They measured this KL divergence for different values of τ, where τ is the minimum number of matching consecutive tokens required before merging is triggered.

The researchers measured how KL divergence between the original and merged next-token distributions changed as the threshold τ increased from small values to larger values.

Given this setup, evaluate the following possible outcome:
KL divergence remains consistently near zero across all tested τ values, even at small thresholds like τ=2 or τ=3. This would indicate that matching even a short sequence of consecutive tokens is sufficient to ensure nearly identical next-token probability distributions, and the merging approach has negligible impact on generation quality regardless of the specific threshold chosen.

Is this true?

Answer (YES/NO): NO